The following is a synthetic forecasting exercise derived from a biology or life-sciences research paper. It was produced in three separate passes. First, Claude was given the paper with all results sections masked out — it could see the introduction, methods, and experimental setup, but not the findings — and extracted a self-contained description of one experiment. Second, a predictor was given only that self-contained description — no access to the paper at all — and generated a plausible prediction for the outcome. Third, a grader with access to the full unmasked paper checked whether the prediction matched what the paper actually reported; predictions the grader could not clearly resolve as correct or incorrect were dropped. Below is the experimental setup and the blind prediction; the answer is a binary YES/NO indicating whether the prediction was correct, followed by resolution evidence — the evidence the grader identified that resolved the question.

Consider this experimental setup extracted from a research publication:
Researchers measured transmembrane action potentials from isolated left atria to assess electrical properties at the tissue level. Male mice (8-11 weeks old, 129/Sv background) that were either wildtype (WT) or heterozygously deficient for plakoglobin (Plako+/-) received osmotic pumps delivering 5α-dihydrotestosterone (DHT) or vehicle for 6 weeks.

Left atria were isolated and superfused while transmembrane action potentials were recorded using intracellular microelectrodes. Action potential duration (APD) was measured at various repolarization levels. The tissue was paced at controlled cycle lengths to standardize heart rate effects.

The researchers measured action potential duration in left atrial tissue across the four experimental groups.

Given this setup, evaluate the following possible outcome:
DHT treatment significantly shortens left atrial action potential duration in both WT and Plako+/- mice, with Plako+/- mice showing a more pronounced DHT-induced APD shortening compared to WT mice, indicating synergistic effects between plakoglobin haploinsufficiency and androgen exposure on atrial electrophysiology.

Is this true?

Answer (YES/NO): NO